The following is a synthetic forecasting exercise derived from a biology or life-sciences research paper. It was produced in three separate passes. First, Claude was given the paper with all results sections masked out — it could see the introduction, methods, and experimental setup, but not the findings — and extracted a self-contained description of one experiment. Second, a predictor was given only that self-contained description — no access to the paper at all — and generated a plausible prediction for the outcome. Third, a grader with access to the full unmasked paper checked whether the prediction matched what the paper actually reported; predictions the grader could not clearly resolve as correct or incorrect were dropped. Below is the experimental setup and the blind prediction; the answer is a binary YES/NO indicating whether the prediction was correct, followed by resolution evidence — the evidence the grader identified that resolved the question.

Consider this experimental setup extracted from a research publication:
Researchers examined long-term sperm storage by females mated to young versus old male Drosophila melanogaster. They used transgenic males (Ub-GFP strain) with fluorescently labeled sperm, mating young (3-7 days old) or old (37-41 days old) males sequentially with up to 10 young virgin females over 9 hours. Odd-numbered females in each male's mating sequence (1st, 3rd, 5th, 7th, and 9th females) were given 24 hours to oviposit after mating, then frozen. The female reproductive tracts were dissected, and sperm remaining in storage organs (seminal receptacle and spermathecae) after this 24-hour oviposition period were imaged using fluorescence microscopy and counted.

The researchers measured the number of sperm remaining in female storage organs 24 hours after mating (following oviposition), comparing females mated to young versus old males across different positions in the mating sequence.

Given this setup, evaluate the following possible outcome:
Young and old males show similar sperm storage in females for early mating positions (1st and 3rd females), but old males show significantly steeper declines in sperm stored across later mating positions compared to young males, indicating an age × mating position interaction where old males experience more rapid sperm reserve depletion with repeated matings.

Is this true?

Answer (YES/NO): NO